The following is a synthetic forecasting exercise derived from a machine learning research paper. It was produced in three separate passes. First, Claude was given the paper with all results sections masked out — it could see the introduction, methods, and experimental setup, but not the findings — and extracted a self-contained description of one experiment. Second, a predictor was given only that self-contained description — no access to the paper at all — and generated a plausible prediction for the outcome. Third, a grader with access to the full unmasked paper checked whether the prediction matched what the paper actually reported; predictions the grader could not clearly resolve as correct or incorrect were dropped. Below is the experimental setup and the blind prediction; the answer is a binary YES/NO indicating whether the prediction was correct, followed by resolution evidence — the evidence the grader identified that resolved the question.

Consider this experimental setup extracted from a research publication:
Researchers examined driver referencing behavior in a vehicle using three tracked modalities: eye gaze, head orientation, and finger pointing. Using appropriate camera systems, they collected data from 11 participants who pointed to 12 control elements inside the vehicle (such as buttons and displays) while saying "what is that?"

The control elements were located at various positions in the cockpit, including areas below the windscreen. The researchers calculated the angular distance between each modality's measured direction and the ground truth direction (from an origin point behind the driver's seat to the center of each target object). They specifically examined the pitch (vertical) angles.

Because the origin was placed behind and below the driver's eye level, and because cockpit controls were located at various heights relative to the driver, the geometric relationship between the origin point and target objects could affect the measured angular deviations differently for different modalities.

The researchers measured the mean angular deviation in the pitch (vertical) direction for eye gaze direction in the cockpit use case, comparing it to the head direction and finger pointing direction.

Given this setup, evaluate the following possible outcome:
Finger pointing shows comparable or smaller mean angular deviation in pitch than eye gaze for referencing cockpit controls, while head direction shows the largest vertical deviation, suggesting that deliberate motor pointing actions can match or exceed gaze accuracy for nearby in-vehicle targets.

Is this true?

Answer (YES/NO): NO